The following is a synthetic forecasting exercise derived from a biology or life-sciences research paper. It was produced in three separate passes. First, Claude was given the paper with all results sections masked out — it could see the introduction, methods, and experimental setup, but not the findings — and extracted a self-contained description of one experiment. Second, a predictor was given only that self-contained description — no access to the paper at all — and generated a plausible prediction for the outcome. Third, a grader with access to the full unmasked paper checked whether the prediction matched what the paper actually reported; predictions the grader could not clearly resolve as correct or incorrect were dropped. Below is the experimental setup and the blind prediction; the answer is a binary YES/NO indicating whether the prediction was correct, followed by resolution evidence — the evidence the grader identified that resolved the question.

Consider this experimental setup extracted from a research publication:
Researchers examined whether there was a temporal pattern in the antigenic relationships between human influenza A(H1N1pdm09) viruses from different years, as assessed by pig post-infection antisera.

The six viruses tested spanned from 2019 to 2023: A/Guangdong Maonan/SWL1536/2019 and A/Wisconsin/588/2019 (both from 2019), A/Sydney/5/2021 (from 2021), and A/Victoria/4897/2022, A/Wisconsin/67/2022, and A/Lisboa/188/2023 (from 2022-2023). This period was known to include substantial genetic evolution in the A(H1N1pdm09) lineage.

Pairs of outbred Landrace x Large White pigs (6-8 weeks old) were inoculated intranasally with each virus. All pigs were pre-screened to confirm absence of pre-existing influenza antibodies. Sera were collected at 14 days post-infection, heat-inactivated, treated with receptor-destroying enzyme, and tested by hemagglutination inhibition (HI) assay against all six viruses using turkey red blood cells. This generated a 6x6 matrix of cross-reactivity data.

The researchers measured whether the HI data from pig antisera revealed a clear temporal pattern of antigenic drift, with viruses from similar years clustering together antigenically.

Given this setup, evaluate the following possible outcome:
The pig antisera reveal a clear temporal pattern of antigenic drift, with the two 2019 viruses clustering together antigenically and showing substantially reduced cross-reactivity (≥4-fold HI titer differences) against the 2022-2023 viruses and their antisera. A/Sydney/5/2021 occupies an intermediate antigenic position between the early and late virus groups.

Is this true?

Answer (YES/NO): NO